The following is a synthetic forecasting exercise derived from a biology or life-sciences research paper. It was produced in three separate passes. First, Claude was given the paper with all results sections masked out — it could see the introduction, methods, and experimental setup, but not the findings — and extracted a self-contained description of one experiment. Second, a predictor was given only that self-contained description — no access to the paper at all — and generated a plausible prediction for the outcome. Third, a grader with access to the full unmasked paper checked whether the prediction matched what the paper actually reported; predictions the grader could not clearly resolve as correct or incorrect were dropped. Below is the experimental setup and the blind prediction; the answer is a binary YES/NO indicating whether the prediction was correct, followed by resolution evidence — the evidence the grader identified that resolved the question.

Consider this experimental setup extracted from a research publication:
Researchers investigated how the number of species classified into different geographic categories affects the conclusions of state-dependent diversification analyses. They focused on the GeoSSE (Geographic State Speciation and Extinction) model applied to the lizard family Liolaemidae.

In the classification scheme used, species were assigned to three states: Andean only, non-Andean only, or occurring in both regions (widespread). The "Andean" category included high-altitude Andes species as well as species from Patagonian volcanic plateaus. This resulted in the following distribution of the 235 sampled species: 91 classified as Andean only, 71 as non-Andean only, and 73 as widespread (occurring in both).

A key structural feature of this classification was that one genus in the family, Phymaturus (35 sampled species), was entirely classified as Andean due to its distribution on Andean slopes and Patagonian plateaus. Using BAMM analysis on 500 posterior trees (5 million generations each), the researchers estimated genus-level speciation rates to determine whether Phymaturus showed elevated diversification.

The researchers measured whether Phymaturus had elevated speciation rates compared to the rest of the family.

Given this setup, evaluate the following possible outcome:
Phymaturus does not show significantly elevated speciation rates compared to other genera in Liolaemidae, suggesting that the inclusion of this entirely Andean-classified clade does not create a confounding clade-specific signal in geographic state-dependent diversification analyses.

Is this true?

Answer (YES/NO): NO